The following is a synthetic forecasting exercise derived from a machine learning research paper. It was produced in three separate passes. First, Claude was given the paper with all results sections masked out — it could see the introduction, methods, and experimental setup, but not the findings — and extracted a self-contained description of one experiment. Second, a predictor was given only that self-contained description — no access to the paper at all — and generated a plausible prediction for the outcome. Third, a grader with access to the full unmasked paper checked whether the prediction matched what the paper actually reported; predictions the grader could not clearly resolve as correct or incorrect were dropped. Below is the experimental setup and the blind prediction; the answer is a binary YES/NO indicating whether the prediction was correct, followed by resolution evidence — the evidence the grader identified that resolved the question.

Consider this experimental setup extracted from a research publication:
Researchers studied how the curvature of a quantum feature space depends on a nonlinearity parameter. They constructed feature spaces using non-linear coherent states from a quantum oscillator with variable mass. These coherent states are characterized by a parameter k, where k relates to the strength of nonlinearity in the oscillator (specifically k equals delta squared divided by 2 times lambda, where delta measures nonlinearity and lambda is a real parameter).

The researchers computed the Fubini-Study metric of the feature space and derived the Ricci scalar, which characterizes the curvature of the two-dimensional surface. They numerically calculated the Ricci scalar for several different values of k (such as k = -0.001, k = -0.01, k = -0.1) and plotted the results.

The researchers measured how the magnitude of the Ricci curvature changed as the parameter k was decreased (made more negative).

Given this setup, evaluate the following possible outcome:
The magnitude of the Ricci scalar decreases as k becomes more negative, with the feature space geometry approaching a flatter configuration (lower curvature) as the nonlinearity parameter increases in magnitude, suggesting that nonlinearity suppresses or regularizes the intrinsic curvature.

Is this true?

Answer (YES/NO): NO